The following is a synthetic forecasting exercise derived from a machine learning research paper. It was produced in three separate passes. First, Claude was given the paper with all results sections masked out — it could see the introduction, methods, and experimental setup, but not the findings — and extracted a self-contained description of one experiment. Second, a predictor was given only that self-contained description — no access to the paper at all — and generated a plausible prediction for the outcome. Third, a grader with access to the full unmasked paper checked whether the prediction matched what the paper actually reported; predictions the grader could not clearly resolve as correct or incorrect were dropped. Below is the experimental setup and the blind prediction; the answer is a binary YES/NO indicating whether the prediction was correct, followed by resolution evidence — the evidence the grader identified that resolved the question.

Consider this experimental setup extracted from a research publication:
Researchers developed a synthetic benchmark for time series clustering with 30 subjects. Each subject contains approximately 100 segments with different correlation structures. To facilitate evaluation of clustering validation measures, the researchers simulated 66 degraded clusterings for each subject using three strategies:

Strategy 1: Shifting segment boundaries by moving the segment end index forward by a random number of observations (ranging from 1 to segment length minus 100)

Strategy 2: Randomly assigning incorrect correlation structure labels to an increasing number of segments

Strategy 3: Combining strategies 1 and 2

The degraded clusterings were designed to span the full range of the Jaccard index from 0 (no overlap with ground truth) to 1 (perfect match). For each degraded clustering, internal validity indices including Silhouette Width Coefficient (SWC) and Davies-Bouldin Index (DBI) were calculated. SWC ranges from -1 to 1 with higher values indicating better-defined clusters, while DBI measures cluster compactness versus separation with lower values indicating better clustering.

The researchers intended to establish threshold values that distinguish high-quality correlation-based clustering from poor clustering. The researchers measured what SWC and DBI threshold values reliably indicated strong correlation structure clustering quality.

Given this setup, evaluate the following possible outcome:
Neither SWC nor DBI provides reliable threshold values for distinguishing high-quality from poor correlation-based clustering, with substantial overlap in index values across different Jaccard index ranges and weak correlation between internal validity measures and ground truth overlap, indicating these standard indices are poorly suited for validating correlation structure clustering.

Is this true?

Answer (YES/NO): NO